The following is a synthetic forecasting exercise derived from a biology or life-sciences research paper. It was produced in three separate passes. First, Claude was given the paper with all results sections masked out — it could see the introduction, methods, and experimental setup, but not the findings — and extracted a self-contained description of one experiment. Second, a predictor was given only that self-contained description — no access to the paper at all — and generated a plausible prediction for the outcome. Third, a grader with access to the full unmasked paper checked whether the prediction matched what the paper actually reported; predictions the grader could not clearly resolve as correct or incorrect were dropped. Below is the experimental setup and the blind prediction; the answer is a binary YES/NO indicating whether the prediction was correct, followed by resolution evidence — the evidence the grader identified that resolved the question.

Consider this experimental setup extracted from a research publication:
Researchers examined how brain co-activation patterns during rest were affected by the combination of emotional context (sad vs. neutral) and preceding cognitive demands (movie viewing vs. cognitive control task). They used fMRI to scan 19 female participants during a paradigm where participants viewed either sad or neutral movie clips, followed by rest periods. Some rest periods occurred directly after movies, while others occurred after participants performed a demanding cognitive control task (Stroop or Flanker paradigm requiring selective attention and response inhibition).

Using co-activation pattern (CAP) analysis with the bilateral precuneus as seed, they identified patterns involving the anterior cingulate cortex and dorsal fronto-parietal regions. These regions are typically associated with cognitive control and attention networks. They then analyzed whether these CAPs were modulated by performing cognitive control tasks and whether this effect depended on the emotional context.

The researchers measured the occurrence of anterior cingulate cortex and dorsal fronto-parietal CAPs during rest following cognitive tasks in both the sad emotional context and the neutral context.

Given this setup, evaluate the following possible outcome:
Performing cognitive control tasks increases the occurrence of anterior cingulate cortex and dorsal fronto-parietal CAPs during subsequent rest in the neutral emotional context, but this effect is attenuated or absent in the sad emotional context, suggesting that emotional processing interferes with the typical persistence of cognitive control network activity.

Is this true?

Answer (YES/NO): NO